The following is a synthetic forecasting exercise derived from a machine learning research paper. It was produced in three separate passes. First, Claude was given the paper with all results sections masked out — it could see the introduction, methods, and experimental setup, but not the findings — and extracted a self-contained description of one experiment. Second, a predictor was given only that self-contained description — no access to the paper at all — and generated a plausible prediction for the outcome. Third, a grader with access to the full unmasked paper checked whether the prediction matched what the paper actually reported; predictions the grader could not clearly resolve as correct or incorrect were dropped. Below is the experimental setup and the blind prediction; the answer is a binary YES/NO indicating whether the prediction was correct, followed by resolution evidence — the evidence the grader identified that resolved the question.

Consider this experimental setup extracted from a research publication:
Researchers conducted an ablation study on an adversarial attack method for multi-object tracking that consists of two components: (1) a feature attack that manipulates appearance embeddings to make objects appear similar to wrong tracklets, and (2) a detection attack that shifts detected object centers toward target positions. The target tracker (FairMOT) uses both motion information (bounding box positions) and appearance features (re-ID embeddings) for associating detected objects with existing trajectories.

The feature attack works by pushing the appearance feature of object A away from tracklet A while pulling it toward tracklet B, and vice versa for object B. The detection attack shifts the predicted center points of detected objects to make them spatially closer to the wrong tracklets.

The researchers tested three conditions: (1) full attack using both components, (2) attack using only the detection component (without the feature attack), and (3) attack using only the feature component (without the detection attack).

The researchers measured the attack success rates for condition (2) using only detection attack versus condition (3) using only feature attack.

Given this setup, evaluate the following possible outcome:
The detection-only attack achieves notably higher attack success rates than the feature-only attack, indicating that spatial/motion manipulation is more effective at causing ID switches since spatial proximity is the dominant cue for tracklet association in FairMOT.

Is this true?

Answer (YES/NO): NO